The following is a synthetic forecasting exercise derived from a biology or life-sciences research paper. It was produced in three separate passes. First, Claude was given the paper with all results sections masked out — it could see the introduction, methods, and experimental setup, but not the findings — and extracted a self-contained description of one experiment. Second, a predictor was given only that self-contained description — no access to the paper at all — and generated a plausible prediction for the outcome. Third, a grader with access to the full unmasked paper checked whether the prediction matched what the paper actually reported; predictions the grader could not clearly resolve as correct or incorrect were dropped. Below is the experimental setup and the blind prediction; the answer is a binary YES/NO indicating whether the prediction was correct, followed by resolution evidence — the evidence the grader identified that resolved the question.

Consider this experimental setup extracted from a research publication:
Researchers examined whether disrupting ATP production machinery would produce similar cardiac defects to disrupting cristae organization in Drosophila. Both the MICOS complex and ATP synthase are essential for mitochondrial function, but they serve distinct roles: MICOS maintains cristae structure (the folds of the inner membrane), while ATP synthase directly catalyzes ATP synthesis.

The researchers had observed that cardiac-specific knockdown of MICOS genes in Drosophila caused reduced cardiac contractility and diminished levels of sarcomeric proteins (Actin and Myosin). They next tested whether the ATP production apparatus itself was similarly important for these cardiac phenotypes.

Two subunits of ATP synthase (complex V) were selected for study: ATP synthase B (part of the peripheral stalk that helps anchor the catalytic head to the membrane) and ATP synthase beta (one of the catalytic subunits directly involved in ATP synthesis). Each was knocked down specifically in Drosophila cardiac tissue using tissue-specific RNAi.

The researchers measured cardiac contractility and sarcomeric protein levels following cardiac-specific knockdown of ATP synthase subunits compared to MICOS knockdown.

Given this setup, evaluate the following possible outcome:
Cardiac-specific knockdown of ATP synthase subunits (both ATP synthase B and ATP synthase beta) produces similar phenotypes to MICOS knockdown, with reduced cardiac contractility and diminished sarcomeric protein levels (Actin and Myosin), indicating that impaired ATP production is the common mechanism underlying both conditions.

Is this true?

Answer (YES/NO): NO